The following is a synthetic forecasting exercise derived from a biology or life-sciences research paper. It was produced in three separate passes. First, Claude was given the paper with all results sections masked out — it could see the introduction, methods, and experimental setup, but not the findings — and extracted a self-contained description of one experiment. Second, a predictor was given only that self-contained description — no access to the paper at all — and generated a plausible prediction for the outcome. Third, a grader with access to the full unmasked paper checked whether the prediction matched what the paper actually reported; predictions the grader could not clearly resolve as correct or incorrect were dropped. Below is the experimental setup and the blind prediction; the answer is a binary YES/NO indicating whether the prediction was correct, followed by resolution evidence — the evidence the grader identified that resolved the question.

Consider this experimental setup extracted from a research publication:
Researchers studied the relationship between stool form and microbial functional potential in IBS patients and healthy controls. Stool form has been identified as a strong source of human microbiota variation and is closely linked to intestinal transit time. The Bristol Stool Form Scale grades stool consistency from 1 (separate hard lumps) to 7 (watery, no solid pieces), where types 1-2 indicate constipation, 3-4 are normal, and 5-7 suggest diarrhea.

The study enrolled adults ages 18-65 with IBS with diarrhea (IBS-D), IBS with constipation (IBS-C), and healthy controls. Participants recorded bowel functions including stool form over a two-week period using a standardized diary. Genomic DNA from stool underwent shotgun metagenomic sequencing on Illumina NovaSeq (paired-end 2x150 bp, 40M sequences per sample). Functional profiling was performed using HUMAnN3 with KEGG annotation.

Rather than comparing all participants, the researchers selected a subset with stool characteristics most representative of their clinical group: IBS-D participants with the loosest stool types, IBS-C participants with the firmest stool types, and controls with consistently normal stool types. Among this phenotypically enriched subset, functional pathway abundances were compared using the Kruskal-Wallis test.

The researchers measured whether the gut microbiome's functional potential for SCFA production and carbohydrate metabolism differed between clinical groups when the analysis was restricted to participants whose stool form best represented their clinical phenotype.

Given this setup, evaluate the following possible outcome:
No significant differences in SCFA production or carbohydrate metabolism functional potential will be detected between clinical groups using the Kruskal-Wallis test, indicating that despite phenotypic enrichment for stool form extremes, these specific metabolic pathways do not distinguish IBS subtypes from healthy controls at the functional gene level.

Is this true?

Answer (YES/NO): NO